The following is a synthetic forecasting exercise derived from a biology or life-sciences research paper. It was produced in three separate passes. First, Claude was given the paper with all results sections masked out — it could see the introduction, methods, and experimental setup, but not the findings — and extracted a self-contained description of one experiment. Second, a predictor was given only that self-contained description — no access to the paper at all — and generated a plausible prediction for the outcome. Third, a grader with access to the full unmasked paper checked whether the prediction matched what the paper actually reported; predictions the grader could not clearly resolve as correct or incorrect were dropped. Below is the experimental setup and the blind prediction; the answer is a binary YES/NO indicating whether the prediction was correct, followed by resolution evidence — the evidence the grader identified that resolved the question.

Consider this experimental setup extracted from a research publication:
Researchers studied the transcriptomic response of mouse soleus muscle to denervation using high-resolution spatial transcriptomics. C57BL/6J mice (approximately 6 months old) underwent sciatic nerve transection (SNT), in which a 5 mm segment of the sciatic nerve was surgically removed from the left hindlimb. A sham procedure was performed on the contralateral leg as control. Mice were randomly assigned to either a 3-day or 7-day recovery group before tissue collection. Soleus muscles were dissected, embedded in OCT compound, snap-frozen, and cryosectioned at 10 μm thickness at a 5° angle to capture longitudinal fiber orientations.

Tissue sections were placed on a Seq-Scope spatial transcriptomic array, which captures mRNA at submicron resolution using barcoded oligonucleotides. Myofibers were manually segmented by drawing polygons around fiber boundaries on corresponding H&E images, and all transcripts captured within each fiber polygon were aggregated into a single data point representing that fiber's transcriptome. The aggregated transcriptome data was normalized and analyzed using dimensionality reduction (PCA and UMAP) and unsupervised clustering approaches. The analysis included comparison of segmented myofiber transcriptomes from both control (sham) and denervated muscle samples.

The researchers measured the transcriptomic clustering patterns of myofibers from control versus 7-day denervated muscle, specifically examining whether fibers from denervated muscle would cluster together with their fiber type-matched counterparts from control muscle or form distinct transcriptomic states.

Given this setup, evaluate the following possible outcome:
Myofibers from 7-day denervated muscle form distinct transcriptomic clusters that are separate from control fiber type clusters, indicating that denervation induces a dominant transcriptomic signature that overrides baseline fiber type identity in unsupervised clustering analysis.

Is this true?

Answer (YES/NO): NO